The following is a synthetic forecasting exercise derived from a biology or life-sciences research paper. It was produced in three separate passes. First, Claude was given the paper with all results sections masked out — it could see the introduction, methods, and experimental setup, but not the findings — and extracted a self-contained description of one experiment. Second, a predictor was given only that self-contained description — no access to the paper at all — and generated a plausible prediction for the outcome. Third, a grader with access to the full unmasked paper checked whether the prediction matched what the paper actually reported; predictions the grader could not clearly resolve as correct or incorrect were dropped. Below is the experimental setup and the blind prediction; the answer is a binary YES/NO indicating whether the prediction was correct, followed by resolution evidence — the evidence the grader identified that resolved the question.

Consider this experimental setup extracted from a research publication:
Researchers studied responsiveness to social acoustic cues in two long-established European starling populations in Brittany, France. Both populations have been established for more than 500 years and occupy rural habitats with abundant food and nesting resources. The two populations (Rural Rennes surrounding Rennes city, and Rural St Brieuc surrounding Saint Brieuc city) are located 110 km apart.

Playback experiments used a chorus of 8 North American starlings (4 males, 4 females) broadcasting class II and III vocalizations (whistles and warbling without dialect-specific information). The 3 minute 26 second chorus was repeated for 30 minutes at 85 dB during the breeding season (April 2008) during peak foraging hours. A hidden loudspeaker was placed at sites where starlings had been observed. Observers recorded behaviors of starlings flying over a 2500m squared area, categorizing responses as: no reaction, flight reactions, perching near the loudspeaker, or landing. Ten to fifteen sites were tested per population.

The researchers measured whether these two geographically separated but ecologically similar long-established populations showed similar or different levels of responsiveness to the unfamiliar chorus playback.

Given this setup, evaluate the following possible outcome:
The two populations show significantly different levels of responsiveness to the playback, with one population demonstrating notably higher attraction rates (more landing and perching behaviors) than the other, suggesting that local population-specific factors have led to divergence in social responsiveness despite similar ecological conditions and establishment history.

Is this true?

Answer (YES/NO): NO